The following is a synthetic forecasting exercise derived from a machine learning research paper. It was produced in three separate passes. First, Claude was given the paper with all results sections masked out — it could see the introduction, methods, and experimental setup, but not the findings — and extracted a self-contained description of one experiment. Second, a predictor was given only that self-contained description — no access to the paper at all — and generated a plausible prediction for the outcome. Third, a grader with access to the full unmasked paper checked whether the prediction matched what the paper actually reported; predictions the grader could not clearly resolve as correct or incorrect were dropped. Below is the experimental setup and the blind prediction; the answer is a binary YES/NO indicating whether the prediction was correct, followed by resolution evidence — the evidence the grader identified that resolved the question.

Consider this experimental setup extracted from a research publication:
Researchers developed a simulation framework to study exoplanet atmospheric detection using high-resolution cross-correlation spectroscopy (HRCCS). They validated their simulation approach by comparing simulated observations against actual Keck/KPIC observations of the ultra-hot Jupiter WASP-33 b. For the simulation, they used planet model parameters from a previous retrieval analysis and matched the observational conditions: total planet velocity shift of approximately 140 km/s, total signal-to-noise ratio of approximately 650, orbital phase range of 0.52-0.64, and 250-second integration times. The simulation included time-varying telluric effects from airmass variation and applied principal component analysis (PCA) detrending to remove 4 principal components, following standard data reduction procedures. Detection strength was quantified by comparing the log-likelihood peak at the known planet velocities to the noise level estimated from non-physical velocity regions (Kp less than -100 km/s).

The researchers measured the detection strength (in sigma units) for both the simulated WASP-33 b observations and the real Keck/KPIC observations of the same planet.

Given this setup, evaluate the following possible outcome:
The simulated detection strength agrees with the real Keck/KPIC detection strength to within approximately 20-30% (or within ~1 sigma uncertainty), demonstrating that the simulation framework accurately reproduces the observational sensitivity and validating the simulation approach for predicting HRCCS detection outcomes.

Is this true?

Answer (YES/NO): YES